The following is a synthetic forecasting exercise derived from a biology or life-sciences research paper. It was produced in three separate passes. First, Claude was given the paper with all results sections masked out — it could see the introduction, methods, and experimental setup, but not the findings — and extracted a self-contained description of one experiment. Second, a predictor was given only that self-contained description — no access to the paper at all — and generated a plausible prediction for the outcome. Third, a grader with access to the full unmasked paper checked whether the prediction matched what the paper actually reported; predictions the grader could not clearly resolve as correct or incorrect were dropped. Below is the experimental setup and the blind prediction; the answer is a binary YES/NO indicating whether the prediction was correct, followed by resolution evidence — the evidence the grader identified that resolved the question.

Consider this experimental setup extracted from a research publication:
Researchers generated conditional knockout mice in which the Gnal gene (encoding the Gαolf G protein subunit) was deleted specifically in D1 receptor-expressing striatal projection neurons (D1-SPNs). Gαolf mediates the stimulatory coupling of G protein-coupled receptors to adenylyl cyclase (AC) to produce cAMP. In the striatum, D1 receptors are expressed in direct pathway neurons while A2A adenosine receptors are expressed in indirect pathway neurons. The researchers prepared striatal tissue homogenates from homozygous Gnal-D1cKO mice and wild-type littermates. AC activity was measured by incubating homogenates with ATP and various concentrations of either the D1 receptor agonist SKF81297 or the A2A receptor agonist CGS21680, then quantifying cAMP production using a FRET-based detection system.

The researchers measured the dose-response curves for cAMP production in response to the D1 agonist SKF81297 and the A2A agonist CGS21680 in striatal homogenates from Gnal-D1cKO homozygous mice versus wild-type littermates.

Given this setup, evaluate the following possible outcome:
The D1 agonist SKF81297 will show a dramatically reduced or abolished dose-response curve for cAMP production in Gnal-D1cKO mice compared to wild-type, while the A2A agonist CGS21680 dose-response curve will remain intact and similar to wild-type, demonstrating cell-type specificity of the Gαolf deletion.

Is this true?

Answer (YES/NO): YES